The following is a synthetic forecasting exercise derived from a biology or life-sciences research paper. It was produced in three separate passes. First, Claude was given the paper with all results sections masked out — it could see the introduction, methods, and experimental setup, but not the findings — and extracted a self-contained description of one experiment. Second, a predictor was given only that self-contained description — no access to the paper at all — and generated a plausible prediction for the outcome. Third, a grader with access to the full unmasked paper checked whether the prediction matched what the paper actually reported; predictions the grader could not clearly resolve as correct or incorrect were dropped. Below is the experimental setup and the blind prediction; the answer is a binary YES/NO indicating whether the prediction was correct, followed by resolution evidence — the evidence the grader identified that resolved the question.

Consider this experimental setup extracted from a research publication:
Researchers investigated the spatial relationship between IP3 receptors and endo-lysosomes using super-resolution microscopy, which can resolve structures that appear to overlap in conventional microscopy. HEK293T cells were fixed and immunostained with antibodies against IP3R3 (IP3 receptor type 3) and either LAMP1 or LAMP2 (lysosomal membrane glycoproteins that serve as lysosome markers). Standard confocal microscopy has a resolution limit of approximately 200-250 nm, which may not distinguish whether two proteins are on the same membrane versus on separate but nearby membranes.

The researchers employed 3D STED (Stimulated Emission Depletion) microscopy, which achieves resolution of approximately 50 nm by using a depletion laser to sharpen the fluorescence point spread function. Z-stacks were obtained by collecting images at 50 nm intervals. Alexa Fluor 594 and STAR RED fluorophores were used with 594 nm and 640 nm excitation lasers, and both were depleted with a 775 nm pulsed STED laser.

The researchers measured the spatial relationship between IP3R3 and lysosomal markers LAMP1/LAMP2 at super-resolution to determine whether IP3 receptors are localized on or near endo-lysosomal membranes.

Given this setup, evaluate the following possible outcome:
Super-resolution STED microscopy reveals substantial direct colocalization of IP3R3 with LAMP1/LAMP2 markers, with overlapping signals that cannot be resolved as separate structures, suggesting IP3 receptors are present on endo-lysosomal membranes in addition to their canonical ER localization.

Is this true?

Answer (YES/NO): NO